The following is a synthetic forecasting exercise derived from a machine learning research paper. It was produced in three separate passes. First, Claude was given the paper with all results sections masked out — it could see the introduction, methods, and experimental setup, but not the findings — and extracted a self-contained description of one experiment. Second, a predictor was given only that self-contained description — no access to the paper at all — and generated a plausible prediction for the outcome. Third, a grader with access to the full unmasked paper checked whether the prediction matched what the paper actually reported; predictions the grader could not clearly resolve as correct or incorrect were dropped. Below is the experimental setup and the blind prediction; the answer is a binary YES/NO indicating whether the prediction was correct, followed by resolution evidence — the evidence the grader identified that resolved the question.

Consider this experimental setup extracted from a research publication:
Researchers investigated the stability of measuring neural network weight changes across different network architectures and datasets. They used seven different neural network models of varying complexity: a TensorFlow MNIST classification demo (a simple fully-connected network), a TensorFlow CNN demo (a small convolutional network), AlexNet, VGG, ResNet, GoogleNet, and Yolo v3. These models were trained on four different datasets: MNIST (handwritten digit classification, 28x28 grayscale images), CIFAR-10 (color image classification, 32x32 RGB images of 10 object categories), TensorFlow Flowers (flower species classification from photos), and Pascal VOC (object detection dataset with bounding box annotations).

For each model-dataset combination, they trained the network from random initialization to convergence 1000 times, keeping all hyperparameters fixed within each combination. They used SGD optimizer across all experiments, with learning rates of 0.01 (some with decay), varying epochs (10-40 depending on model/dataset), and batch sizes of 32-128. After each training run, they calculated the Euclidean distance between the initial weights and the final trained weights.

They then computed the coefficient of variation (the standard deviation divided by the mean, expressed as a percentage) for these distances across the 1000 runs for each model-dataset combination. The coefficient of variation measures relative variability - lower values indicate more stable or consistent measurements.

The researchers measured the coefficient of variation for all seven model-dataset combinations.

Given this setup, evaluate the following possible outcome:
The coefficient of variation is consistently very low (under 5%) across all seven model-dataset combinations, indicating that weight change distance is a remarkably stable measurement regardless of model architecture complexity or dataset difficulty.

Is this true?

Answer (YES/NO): NO